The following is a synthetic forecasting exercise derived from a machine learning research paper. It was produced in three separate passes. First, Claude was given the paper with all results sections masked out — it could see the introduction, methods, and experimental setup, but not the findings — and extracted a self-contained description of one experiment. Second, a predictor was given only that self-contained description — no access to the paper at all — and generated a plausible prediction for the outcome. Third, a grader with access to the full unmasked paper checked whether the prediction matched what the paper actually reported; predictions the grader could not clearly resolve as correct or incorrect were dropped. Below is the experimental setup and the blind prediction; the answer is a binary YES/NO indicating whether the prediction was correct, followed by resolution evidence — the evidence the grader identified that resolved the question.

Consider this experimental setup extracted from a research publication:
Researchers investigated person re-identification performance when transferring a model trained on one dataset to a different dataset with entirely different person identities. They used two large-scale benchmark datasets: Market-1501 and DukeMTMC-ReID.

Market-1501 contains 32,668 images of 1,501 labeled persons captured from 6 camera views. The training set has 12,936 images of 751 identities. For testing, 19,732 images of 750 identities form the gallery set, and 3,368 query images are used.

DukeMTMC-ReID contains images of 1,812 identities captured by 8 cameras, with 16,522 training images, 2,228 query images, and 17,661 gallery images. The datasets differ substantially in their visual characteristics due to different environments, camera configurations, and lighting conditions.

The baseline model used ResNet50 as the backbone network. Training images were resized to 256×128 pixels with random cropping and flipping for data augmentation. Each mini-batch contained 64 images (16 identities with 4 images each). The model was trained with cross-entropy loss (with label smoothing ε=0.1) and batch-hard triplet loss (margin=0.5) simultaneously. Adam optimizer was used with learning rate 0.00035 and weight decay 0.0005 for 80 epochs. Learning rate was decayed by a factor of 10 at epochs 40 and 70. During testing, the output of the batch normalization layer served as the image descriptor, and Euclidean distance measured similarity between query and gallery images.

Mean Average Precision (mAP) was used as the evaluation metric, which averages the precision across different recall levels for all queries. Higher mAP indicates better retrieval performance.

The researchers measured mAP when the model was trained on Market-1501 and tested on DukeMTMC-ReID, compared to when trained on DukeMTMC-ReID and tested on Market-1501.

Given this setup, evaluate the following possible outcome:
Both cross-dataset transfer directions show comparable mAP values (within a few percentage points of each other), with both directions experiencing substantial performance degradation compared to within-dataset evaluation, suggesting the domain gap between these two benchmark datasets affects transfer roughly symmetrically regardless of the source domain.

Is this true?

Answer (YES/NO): YES